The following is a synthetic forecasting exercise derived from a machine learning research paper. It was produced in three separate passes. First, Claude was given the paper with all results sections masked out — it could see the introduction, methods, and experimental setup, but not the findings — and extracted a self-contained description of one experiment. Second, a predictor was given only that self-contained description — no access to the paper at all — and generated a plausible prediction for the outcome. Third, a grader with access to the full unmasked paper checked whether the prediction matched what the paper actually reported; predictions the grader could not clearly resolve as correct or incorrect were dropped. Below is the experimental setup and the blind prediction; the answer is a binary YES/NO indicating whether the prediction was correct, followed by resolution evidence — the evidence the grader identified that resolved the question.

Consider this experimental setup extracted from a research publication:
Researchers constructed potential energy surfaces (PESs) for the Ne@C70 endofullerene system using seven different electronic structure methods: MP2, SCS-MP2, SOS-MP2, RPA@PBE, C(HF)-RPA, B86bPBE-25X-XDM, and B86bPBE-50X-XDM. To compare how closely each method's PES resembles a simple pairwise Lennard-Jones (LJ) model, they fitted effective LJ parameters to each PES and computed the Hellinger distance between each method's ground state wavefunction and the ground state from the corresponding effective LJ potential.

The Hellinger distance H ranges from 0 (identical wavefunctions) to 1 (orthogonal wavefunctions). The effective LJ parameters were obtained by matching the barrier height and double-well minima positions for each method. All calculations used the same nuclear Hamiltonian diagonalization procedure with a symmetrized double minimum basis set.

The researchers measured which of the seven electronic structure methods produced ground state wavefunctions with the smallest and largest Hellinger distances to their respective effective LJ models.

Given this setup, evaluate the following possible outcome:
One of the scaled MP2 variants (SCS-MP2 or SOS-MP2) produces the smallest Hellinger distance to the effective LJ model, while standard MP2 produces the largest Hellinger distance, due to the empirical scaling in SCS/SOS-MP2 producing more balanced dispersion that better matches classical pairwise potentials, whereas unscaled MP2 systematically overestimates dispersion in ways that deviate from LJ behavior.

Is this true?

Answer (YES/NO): NO